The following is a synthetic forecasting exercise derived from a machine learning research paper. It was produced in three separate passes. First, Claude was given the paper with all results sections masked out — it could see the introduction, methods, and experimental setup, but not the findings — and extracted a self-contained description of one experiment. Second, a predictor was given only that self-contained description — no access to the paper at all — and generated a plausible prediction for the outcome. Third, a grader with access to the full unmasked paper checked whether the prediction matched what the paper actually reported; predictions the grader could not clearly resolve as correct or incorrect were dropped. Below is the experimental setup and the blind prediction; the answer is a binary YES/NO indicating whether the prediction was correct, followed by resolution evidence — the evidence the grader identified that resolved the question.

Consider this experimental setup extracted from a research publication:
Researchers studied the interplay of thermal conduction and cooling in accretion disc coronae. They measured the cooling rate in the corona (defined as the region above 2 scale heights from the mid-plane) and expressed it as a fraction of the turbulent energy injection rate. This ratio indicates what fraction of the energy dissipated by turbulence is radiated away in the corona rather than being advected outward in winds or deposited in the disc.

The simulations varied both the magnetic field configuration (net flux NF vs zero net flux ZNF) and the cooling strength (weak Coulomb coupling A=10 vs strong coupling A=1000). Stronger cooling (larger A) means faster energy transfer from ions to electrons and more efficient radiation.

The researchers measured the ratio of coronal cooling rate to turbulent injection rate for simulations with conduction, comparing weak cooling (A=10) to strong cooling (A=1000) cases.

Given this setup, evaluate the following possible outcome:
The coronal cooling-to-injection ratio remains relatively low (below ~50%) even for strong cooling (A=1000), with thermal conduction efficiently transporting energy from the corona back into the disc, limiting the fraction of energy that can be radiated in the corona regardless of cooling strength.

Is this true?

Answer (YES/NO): NO